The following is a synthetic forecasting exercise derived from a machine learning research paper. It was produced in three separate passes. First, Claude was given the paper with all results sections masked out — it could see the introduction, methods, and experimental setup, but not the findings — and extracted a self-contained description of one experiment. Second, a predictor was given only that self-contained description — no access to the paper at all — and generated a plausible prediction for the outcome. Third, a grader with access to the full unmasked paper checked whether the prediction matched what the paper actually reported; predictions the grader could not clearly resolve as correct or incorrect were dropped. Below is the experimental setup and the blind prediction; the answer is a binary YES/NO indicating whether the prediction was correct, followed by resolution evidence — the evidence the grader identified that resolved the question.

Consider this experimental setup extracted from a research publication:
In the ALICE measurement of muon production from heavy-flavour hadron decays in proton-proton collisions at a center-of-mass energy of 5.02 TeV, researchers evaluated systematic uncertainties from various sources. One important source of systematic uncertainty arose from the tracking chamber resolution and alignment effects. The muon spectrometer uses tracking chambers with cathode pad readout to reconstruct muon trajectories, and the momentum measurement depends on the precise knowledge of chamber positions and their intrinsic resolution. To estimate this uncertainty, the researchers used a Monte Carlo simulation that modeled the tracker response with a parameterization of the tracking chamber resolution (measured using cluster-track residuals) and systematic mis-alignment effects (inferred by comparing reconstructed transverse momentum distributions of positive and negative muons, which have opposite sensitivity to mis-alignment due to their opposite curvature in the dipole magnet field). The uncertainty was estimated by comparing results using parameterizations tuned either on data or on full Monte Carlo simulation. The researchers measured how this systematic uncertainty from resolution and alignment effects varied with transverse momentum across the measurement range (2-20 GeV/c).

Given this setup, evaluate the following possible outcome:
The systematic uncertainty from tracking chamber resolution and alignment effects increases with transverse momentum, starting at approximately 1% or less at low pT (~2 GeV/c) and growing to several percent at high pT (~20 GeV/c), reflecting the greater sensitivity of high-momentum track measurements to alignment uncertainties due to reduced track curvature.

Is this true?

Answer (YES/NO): NO